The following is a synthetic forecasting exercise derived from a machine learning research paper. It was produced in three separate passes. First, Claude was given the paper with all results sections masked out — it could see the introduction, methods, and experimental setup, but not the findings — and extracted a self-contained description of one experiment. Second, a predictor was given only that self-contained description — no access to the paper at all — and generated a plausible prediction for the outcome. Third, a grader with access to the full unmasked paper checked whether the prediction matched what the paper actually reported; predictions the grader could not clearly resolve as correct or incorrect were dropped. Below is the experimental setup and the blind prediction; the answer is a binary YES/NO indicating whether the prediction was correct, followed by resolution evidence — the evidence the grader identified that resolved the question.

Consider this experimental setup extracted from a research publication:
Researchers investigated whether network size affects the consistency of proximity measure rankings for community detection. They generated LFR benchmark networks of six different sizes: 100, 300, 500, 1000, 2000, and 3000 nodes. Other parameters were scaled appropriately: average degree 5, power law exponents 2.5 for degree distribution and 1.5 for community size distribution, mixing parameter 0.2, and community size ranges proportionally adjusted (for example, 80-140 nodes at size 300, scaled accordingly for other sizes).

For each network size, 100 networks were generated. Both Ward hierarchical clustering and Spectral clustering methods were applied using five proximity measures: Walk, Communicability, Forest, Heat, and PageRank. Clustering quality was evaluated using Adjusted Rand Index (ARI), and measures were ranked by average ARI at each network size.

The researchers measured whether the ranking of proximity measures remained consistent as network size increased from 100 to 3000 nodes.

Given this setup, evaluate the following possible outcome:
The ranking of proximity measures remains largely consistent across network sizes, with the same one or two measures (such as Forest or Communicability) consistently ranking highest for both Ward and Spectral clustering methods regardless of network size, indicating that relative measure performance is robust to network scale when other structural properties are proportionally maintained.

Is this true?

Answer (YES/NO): NO